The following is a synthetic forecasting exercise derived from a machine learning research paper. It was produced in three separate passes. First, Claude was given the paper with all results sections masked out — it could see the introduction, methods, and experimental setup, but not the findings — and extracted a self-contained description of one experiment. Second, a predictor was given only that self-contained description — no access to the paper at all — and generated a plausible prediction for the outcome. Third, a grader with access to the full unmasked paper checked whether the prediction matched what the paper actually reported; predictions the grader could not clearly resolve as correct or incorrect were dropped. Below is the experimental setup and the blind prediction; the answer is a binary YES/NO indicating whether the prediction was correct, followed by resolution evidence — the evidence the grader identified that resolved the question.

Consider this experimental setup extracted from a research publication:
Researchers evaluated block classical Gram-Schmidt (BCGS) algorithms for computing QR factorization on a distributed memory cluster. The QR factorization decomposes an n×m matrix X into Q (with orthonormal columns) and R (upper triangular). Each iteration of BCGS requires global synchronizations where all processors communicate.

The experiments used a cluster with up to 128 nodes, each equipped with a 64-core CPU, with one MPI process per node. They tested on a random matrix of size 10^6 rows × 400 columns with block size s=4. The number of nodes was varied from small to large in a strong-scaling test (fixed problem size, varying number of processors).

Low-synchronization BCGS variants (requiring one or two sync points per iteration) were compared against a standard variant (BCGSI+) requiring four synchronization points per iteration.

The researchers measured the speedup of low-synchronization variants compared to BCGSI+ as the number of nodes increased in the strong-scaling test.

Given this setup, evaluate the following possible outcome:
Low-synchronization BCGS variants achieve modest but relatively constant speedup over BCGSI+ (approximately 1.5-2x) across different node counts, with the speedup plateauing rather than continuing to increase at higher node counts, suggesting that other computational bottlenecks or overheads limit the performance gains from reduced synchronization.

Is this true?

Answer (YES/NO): NO